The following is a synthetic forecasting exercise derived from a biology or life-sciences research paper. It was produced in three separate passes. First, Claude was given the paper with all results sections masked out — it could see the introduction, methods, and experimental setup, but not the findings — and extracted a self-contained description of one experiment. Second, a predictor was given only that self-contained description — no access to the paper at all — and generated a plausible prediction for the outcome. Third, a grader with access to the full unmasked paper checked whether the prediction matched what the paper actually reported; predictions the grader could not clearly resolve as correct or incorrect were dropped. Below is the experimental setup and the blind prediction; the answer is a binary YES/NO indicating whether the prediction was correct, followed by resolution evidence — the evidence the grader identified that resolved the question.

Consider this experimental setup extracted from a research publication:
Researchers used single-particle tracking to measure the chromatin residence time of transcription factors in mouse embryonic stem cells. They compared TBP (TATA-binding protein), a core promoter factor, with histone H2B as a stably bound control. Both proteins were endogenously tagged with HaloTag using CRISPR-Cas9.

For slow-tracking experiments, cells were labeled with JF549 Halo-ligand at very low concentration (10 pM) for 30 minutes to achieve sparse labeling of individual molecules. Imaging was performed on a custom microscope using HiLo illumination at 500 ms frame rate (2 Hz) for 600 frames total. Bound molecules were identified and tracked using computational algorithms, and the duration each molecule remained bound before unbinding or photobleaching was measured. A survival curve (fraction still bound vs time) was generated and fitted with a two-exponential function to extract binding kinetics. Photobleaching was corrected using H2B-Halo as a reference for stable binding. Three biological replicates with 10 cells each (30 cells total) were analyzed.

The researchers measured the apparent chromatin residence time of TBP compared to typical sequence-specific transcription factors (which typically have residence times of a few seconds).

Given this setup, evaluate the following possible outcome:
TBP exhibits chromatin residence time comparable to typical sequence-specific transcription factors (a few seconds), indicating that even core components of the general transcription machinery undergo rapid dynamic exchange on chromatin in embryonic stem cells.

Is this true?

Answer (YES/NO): NO